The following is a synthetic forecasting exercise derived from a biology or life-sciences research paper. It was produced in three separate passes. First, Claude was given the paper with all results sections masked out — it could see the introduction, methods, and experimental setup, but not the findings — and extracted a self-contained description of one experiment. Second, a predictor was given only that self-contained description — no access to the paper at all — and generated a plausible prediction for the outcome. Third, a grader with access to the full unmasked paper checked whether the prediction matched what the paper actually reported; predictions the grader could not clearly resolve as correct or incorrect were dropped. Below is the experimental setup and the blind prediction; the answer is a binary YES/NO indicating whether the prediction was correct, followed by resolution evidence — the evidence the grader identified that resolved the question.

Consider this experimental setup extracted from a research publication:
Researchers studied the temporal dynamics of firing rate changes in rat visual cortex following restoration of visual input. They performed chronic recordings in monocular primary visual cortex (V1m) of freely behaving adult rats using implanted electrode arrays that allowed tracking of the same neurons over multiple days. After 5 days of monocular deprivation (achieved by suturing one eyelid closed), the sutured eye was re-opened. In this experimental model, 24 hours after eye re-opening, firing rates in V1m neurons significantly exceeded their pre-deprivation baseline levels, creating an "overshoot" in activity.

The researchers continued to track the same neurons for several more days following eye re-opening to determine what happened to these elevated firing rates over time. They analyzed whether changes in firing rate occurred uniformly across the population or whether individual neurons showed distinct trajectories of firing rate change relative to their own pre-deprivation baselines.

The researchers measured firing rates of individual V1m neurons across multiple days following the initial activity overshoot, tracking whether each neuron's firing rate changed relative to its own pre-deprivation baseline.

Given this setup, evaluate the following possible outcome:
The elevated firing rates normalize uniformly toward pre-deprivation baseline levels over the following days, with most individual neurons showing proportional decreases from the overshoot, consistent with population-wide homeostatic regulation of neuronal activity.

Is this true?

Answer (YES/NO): NO